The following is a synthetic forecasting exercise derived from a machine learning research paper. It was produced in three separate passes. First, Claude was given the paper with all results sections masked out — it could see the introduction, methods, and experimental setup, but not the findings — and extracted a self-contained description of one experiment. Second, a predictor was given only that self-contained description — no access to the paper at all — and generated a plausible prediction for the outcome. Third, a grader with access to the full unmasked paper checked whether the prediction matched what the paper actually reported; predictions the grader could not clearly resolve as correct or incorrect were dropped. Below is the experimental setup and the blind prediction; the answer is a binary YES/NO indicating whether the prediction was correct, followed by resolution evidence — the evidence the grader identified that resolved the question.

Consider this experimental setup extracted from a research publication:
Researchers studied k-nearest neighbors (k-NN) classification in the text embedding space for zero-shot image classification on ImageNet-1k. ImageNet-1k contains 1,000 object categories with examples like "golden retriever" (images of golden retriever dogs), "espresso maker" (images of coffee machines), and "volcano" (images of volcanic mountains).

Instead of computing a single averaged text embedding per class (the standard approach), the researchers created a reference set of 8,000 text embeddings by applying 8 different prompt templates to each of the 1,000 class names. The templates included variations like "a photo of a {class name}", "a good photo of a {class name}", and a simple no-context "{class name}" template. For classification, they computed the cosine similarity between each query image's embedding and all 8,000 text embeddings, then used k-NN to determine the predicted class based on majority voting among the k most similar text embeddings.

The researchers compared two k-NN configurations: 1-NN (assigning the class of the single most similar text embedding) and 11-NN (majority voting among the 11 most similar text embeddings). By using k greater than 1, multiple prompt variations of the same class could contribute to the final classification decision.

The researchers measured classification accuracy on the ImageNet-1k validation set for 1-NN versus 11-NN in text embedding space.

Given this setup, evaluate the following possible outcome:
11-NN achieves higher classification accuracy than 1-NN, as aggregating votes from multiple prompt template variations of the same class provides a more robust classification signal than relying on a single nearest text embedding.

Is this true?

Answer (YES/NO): YES